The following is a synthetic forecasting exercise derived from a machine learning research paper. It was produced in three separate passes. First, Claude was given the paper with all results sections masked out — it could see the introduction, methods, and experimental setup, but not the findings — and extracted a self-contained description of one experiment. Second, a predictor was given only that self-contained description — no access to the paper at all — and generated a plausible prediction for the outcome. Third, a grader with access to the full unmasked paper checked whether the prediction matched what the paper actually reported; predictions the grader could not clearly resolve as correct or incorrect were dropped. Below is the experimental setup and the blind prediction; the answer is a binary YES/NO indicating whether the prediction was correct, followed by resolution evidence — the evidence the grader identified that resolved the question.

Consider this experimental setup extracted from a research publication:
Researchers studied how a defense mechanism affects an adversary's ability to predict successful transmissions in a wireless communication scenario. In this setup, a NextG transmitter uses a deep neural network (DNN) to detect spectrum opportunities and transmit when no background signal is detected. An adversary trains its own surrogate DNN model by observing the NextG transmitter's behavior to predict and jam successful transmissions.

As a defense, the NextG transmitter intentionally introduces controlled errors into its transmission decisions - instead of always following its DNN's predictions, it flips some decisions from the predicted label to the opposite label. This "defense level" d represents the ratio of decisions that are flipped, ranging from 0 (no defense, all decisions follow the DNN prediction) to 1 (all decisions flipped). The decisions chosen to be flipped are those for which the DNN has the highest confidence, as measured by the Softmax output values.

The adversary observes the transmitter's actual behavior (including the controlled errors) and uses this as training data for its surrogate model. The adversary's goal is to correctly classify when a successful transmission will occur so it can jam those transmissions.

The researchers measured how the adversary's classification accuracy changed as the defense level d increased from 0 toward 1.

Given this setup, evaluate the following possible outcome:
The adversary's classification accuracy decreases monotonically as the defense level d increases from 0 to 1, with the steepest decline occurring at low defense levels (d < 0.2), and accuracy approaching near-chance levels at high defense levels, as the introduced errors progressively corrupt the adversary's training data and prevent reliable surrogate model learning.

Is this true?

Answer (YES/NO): NO